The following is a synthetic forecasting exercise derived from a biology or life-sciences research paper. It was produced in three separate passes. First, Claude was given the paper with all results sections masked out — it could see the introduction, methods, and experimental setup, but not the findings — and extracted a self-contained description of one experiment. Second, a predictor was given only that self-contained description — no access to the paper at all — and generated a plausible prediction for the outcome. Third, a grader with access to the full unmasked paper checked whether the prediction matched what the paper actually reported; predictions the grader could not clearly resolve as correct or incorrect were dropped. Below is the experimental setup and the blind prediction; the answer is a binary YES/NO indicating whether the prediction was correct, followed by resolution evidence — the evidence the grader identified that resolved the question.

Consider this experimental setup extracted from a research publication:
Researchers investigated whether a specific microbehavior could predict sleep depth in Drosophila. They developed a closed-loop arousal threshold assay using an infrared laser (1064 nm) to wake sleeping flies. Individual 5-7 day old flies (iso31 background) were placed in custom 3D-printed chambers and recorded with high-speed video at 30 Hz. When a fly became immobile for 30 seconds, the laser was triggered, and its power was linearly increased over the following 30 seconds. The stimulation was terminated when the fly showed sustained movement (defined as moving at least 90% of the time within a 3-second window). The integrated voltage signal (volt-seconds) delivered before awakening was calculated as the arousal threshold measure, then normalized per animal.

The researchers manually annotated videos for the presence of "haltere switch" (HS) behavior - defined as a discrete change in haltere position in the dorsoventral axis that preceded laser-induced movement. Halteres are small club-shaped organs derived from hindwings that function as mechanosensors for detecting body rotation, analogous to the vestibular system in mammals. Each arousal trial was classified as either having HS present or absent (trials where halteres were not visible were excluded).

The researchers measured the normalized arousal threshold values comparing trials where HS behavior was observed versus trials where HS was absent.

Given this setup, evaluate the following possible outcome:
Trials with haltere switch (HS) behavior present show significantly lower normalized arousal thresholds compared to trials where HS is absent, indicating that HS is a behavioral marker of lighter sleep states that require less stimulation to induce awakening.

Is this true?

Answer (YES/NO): NO